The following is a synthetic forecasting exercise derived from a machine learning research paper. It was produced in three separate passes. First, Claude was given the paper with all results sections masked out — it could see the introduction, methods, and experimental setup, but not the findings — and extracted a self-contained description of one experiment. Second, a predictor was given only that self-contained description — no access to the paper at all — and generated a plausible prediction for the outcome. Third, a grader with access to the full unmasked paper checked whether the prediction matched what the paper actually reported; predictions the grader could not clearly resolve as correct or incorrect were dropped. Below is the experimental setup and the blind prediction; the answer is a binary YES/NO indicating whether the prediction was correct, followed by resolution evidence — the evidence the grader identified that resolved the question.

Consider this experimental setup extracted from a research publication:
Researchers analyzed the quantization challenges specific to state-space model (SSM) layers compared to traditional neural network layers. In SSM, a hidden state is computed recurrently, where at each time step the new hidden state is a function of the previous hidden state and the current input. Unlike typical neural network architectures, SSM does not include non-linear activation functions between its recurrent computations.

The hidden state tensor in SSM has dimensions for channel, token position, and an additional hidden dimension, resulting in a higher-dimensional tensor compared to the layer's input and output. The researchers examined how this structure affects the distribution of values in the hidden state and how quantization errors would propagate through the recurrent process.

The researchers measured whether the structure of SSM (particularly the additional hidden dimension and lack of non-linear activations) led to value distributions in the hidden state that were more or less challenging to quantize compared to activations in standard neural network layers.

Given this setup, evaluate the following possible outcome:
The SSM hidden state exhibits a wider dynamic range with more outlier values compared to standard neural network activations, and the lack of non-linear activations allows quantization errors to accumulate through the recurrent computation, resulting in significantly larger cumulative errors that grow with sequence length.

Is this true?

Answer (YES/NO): YES